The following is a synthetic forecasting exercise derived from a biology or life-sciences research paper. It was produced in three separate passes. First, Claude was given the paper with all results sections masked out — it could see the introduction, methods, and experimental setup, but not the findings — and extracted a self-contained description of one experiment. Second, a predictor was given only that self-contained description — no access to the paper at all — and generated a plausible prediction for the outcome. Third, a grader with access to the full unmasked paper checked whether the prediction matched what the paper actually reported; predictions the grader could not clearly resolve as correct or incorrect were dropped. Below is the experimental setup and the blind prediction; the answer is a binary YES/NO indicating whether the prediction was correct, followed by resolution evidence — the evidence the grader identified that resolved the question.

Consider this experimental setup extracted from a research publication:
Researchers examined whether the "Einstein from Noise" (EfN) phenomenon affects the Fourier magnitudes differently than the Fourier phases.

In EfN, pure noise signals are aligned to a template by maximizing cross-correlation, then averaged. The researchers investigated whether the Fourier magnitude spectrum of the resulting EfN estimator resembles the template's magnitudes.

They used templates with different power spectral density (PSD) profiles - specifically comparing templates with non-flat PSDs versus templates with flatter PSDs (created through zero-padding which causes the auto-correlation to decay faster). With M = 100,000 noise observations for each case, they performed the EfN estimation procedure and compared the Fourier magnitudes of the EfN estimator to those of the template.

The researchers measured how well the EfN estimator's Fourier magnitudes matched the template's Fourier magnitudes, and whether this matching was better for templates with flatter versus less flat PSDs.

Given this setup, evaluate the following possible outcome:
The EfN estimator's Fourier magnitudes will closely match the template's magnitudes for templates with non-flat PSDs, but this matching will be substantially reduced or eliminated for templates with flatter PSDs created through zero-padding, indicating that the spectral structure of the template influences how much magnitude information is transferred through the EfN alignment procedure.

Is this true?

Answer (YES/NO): NO